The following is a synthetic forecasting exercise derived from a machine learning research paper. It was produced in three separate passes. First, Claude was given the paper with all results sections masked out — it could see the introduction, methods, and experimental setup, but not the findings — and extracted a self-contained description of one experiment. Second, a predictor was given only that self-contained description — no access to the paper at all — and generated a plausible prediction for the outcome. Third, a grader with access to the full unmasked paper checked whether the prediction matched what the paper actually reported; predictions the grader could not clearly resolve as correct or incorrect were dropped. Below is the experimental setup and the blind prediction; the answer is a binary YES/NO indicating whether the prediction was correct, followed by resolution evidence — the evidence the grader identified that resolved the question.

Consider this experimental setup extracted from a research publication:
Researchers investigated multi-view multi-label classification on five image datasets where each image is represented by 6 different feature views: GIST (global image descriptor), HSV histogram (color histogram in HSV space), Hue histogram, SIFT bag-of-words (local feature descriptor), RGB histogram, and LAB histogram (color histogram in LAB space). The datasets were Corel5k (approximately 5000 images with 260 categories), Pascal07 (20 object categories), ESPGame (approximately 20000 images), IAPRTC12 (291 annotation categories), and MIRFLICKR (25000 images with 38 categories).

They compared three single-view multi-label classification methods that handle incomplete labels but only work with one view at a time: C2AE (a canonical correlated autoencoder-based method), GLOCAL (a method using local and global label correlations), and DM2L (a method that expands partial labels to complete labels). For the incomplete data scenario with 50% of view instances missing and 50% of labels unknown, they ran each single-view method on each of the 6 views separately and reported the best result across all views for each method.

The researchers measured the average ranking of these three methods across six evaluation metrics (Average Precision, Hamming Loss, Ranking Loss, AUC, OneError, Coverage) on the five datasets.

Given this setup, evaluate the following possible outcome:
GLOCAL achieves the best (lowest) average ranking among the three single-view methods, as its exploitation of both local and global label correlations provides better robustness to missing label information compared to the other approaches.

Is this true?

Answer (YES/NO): YES